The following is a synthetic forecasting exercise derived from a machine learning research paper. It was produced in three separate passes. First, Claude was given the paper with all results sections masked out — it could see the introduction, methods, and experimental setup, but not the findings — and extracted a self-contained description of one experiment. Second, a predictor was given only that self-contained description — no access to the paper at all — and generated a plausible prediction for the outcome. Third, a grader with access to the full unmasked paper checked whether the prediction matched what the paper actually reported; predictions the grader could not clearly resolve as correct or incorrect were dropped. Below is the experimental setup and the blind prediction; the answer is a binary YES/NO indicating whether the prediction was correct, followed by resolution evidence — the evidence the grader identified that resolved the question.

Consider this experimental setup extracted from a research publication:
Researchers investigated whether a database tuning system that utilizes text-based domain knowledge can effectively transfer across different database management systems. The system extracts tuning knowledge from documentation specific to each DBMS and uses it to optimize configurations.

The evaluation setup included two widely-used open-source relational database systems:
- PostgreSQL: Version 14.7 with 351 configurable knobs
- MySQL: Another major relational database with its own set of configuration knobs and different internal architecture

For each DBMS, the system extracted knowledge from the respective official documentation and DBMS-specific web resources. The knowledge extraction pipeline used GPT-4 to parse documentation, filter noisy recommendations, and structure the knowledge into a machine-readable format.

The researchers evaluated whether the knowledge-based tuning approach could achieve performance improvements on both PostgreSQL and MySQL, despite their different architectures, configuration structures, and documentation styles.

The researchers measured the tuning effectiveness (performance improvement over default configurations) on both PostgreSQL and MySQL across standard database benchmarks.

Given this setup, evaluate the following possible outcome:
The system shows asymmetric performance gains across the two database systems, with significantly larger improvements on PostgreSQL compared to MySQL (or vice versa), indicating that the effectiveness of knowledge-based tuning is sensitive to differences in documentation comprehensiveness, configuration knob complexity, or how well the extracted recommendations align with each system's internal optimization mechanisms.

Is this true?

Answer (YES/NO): NO